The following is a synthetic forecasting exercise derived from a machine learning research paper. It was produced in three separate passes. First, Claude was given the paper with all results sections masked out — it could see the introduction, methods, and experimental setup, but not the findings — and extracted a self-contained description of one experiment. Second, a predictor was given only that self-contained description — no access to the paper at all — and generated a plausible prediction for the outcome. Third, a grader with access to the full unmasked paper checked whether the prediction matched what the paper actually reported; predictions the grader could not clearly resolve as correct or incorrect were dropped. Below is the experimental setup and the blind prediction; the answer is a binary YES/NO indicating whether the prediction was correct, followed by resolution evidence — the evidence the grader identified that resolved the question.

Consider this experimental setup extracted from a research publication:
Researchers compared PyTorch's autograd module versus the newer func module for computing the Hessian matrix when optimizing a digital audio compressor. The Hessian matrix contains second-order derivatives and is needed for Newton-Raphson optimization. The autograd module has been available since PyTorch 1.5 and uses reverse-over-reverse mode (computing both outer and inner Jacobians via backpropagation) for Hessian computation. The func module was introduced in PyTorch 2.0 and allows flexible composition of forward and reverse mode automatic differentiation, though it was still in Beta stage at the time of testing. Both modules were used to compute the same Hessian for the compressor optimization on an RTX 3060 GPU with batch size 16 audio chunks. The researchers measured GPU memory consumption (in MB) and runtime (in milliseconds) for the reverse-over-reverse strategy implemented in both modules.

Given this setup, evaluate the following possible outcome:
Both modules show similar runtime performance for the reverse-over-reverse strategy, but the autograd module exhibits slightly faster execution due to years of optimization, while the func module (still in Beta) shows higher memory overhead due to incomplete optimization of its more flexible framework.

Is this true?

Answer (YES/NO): YES